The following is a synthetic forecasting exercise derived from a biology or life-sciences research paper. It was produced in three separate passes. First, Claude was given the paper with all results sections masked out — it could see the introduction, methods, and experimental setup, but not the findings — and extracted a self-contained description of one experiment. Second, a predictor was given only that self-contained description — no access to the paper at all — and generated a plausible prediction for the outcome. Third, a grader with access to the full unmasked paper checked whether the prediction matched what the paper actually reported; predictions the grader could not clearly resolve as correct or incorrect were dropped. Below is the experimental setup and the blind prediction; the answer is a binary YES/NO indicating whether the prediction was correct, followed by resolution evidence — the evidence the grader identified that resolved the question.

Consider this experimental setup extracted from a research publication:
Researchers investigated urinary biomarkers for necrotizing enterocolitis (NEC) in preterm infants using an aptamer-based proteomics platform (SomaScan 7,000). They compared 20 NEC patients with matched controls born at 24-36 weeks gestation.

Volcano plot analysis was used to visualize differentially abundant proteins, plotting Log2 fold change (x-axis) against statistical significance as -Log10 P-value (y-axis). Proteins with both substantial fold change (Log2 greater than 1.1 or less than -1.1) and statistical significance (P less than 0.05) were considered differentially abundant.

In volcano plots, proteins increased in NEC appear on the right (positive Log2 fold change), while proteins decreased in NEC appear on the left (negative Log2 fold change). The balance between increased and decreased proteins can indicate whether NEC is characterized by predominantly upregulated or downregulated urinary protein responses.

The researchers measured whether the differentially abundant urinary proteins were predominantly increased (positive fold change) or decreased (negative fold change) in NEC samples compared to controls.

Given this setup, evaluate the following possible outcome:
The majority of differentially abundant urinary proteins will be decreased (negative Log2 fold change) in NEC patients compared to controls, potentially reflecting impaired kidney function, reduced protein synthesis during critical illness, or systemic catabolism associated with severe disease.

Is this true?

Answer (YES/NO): YES